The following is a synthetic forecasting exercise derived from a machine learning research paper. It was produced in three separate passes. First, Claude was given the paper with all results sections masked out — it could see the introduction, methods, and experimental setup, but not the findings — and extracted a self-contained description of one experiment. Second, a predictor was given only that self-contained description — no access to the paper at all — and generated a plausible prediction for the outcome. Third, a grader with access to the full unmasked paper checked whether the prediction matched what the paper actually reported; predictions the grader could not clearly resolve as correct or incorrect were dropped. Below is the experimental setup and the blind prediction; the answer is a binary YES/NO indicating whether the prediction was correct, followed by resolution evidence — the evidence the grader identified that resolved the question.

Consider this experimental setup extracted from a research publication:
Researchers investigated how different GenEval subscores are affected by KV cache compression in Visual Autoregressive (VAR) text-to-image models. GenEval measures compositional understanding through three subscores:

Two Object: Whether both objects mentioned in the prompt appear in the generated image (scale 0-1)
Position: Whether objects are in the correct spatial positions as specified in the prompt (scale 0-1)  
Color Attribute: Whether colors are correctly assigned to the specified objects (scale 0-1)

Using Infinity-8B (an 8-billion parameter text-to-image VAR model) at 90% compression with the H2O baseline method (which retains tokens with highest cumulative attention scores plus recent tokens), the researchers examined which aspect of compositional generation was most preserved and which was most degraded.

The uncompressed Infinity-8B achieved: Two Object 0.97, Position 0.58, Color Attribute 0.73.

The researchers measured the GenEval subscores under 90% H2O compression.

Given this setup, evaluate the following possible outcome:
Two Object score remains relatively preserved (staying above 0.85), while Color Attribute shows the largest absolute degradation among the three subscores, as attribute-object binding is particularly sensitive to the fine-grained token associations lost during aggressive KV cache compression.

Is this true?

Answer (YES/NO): YES